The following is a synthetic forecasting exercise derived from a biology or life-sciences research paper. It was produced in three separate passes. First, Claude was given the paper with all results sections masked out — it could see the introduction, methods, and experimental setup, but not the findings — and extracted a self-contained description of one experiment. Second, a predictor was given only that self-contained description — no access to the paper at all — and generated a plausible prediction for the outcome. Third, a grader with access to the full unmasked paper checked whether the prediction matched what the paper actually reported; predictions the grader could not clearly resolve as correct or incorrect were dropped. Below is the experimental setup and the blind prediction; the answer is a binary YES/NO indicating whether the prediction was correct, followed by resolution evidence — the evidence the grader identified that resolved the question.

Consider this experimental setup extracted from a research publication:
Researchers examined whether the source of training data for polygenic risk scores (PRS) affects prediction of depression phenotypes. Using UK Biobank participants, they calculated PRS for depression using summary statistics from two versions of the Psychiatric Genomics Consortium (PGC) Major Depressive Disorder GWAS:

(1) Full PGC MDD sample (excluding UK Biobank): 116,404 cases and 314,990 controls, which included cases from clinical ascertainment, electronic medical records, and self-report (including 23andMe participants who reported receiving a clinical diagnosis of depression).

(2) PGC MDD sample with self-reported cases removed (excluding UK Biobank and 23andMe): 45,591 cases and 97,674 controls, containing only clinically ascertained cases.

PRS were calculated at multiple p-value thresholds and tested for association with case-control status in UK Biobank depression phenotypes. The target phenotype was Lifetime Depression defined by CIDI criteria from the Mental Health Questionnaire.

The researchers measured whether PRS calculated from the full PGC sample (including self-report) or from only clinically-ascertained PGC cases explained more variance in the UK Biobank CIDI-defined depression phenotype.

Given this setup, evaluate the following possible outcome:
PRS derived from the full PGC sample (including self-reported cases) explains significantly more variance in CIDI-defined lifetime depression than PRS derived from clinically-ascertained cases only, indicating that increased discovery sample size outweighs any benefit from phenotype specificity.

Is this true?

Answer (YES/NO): YES